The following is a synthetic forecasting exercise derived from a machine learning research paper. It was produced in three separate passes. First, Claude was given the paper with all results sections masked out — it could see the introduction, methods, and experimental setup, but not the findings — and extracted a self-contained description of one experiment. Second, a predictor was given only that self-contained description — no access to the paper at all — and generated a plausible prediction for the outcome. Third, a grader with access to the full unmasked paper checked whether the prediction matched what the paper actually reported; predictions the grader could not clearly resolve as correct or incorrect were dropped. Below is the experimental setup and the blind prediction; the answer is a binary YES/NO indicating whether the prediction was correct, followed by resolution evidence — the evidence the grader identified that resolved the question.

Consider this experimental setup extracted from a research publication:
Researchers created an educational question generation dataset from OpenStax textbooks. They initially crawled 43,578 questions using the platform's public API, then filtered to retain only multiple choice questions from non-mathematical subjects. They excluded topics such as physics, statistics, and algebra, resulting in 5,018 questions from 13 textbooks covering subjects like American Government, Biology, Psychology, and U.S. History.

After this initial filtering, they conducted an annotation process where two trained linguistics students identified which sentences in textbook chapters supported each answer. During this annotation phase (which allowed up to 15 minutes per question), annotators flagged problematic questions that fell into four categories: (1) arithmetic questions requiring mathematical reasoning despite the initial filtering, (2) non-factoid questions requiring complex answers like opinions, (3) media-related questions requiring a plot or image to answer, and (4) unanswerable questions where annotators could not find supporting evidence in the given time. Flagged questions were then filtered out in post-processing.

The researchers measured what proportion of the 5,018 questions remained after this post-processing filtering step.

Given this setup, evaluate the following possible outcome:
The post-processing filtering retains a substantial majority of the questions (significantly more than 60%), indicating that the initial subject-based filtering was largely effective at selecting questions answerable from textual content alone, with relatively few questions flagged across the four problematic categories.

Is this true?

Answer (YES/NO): NO